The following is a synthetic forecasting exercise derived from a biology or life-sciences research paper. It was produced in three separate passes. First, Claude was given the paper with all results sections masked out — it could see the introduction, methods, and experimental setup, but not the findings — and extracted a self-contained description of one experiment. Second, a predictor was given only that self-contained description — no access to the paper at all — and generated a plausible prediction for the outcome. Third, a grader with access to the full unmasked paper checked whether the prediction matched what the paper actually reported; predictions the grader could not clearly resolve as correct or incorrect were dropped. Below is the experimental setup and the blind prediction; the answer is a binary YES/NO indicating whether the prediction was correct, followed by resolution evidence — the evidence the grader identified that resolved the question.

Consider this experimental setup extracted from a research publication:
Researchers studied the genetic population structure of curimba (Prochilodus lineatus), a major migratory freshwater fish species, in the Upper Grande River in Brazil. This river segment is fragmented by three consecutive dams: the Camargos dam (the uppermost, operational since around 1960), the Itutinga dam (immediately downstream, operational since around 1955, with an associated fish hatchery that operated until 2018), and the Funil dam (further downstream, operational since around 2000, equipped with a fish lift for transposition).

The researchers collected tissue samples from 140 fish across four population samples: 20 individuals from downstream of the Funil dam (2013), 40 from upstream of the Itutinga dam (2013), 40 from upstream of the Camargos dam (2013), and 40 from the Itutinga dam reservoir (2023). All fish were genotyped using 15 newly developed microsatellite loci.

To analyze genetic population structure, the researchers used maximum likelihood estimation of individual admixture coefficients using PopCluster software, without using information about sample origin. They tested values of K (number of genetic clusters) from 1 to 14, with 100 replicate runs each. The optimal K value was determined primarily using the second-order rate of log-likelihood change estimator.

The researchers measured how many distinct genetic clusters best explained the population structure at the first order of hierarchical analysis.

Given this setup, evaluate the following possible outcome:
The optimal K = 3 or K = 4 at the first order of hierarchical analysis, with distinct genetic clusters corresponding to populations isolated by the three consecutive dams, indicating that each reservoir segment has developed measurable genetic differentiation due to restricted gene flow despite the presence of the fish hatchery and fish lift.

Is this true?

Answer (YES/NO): NO